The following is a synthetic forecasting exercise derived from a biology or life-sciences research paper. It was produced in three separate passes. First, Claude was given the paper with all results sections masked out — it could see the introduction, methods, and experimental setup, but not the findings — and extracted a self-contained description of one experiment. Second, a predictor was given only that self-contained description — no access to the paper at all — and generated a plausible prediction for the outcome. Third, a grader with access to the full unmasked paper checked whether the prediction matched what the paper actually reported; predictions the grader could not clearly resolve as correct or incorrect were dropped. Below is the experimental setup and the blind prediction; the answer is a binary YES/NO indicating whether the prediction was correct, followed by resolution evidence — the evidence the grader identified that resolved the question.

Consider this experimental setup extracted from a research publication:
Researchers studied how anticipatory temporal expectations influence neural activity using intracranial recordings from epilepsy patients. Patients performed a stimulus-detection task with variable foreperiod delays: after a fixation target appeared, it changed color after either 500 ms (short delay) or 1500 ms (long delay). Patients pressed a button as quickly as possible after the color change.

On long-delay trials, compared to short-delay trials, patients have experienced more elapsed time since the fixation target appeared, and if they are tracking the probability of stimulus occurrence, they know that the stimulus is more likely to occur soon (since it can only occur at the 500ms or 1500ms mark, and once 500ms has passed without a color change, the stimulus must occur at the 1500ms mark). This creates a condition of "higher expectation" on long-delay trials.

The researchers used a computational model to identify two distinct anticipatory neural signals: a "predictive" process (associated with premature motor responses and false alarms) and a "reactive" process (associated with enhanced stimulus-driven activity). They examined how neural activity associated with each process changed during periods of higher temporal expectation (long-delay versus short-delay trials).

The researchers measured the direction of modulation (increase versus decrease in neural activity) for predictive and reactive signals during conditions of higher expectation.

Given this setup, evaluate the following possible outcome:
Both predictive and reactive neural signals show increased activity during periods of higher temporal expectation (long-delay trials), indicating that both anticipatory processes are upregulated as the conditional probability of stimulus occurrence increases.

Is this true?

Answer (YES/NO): NO